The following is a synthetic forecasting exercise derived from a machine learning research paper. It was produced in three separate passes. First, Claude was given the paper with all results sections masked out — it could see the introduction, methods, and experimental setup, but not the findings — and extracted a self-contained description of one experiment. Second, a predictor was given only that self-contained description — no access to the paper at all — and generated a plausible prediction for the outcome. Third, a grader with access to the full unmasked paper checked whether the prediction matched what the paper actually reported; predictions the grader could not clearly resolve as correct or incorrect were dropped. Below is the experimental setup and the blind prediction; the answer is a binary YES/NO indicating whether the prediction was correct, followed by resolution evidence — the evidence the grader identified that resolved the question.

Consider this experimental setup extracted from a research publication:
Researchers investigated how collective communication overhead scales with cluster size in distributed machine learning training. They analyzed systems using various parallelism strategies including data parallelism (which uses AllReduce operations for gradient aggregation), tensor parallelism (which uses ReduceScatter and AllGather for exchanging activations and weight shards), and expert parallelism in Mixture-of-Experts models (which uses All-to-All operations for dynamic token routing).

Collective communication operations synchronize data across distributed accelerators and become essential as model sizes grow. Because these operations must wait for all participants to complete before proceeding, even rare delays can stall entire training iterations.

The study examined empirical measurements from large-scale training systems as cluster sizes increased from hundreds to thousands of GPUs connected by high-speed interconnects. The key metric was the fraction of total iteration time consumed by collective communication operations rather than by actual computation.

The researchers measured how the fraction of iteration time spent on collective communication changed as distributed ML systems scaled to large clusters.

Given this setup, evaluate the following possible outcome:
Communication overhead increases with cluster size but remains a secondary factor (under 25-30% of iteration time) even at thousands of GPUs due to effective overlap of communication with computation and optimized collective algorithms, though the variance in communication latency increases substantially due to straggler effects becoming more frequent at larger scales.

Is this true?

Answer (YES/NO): NO